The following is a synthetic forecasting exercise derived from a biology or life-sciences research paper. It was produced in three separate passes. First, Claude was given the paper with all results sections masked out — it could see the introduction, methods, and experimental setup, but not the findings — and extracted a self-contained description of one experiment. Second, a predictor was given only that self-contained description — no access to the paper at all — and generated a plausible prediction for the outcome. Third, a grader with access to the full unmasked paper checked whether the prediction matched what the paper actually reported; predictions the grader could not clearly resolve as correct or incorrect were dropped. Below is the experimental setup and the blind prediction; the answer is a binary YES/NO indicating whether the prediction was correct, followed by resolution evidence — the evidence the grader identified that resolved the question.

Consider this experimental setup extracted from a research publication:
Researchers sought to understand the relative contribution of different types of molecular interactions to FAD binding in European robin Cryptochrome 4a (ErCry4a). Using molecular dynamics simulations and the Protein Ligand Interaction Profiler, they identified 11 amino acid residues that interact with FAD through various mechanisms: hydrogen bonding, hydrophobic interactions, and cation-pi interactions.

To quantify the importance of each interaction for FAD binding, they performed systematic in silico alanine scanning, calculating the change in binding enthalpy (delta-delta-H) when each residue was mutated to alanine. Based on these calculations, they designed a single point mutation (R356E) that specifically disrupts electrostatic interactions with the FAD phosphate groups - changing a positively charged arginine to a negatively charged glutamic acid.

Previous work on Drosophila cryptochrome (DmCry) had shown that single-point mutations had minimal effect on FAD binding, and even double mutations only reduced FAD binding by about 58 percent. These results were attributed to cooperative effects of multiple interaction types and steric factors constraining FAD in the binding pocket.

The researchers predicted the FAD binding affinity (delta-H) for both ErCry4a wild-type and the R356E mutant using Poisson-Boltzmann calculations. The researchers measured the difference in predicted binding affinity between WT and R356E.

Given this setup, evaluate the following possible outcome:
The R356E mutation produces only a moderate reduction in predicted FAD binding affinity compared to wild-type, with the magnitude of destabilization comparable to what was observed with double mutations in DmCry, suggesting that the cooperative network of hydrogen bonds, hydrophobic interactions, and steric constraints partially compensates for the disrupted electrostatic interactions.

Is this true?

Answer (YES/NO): NO